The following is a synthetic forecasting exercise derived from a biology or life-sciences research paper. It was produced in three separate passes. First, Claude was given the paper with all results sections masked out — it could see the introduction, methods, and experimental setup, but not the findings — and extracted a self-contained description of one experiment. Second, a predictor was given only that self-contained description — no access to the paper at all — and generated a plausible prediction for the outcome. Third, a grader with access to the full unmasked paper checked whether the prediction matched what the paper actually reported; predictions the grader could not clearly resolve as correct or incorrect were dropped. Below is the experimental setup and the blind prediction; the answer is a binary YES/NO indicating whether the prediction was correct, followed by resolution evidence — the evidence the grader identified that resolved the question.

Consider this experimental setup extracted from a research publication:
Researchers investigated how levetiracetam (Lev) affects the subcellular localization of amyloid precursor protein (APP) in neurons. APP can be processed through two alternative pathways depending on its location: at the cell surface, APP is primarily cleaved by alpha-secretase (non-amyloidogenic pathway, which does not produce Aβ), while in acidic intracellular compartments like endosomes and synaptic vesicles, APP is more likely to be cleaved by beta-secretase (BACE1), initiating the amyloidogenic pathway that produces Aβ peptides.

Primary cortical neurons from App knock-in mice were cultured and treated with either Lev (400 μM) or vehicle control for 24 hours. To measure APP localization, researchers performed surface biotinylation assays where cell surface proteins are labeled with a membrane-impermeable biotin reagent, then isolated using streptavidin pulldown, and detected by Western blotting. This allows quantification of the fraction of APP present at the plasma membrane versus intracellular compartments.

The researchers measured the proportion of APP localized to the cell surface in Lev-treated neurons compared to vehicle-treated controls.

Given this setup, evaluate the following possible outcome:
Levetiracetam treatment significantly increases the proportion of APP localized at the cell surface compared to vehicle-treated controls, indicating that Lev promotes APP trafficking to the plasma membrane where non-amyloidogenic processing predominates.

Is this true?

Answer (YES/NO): YES